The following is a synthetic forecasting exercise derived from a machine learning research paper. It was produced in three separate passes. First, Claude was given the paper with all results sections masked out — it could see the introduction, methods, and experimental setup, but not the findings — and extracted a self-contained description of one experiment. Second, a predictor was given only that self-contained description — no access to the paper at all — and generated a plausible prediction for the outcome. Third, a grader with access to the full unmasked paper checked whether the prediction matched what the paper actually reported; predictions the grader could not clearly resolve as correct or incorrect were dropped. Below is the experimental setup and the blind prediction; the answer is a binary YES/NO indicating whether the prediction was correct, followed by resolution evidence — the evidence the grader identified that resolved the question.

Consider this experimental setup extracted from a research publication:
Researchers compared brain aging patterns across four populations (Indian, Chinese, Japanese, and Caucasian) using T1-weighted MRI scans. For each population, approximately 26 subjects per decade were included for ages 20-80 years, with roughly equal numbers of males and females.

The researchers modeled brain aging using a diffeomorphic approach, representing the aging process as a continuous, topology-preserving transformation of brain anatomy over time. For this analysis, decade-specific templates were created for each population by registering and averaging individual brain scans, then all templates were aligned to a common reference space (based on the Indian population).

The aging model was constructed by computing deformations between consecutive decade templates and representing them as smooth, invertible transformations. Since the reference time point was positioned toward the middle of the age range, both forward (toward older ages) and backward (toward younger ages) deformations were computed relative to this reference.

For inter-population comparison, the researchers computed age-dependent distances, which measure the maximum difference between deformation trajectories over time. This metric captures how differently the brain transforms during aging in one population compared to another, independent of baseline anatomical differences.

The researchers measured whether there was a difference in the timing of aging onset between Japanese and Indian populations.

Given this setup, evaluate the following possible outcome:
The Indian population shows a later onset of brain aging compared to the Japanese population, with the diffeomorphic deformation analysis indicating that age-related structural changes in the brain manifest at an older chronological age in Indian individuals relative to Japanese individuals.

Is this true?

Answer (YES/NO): NO